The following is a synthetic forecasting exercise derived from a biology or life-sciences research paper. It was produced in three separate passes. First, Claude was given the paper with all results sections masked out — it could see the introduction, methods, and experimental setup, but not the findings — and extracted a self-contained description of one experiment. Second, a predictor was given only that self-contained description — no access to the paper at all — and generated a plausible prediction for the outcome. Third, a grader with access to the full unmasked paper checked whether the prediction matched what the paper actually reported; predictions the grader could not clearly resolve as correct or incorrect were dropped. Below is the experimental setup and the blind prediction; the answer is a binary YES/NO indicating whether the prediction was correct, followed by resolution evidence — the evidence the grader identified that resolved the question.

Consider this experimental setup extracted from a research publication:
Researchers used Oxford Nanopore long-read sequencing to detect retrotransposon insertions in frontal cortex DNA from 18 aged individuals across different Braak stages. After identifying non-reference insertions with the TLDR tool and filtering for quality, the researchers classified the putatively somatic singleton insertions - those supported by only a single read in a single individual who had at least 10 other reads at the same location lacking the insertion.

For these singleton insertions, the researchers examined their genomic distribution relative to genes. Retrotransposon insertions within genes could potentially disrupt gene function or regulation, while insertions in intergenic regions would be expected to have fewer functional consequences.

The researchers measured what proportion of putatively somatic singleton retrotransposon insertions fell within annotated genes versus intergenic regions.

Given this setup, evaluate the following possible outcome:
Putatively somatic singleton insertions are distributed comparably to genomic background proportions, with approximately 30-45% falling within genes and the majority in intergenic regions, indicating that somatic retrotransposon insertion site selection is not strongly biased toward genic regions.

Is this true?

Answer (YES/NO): NO